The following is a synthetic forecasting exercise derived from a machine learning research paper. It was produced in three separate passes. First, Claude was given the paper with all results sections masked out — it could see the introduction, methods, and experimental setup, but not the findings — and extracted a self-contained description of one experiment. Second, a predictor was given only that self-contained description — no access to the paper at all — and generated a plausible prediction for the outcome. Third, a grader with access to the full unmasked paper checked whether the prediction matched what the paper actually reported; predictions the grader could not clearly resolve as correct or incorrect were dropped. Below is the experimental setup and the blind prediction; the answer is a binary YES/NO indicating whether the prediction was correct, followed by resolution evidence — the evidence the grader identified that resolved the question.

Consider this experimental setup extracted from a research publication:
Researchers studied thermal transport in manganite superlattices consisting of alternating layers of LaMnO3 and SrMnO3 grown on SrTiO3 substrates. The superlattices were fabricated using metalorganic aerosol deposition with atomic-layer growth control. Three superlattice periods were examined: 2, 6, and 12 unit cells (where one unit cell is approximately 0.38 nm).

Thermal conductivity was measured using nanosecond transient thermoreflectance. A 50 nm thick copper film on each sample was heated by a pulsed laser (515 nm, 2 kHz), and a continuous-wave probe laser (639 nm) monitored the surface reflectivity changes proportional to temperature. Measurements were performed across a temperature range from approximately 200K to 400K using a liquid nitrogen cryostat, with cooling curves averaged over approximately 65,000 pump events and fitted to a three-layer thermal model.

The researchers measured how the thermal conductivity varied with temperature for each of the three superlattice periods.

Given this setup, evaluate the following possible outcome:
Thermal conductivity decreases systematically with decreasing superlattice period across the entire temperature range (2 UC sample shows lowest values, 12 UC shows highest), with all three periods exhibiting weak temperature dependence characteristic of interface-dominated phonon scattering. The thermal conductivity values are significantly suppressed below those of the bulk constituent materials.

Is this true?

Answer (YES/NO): NO